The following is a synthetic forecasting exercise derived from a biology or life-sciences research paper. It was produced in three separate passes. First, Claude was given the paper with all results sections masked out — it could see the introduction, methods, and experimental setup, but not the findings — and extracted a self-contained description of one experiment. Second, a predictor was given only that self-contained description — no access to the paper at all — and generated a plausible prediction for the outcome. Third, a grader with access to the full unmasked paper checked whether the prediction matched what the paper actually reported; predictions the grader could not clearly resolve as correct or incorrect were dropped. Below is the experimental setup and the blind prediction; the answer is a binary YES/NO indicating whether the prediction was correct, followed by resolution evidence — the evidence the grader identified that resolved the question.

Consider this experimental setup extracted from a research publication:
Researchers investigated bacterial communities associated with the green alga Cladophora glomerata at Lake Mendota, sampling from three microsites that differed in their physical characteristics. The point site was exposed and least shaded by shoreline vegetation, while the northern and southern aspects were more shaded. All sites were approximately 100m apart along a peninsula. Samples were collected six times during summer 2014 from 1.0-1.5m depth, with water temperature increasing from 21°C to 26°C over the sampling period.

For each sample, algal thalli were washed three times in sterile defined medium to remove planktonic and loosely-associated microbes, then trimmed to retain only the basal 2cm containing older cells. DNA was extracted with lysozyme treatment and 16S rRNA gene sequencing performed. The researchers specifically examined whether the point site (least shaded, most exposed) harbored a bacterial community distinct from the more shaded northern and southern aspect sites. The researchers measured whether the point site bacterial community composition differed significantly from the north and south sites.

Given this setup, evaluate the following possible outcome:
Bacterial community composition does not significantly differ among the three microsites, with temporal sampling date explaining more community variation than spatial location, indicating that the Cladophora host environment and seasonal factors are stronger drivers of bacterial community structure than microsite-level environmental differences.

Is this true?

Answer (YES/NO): NO